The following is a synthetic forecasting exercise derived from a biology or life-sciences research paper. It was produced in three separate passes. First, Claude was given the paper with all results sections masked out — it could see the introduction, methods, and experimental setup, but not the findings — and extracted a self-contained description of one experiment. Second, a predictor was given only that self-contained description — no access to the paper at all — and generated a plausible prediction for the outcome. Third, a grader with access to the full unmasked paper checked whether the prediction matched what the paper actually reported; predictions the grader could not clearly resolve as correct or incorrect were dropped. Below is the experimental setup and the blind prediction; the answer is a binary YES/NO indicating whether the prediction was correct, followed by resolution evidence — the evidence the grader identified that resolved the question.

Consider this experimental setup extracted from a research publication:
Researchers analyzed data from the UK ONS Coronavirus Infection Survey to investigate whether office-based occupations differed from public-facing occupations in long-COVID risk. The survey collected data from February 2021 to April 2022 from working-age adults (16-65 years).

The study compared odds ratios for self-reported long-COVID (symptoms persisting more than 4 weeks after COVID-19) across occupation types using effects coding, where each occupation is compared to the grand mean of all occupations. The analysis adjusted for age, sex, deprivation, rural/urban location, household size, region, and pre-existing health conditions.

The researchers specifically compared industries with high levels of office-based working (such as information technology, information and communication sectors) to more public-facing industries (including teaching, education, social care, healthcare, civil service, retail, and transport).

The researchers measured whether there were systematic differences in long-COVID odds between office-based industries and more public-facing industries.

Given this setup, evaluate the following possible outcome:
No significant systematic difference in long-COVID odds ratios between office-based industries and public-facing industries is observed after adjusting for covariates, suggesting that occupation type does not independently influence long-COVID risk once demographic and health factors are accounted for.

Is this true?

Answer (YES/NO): NO